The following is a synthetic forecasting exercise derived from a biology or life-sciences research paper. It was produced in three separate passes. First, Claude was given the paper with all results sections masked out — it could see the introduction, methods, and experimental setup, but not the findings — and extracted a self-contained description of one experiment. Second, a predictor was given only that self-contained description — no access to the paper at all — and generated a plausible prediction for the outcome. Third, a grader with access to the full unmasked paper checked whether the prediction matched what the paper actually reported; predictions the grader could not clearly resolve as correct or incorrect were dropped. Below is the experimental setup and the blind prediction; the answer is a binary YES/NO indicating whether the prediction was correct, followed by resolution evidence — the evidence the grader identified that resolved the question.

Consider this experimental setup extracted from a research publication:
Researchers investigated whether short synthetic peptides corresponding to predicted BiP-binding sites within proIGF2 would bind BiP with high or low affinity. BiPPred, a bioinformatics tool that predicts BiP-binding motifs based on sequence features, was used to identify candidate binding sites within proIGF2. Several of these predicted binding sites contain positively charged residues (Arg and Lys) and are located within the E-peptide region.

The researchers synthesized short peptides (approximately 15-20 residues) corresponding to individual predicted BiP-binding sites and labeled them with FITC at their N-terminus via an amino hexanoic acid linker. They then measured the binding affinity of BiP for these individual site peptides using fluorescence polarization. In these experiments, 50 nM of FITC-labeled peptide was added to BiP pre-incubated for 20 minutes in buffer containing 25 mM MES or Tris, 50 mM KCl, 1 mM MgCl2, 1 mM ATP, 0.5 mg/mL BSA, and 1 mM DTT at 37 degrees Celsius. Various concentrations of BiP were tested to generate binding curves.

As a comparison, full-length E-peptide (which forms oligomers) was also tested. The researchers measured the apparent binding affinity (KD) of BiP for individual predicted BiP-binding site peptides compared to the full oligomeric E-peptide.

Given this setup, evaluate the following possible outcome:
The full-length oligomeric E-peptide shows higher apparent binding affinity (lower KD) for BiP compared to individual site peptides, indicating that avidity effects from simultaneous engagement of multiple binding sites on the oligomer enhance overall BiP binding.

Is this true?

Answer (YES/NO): NO